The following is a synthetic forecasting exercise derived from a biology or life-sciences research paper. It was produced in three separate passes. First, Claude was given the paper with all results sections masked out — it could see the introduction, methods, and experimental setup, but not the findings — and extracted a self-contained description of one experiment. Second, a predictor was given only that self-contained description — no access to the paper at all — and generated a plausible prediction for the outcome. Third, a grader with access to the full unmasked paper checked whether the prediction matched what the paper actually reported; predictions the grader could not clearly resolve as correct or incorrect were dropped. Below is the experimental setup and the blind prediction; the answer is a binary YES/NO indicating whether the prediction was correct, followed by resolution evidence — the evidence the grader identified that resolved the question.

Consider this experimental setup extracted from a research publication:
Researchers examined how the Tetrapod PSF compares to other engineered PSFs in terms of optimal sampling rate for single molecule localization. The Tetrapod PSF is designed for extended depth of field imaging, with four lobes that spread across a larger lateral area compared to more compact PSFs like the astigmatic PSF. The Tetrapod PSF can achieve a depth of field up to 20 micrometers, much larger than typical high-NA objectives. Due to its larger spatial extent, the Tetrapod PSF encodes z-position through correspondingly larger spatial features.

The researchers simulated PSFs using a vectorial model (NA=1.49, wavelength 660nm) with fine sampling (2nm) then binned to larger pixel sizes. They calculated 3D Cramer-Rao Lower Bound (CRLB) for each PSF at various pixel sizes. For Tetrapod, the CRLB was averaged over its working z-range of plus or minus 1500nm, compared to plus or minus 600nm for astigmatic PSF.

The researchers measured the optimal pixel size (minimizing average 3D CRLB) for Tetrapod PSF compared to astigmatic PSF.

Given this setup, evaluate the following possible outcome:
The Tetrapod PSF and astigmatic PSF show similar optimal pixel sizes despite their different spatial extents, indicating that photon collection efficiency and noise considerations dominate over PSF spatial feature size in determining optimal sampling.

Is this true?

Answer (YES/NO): NO